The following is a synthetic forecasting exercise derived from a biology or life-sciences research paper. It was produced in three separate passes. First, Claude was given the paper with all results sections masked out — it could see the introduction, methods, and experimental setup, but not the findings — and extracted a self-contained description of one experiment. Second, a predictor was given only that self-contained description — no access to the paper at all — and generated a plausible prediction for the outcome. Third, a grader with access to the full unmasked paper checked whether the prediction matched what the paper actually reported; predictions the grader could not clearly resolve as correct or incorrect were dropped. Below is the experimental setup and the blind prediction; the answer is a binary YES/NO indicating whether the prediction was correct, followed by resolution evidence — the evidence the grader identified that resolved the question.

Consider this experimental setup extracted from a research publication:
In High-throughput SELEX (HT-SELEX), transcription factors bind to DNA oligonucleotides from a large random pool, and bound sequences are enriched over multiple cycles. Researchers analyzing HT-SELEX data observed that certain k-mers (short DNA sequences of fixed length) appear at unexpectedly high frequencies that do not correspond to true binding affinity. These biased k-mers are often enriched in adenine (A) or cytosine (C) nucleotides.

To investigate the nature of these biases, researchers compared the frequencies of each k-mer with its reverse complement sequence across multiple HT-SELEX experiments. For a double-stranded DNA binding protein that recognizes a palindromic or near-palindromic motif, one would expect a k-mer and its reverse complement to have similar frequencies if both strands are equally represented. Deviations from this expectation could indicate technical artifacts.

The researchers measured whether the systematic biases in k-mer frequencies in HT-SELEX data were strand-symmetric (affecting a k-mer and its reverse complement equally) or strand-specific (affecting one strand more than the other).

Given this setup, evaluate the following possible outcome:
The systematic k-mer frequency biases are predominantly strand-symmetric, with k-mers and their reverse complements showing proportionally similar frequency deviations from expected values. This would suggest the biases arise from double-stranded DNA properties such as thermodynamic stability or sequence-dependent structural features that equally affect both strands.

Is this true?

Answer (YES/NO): NO